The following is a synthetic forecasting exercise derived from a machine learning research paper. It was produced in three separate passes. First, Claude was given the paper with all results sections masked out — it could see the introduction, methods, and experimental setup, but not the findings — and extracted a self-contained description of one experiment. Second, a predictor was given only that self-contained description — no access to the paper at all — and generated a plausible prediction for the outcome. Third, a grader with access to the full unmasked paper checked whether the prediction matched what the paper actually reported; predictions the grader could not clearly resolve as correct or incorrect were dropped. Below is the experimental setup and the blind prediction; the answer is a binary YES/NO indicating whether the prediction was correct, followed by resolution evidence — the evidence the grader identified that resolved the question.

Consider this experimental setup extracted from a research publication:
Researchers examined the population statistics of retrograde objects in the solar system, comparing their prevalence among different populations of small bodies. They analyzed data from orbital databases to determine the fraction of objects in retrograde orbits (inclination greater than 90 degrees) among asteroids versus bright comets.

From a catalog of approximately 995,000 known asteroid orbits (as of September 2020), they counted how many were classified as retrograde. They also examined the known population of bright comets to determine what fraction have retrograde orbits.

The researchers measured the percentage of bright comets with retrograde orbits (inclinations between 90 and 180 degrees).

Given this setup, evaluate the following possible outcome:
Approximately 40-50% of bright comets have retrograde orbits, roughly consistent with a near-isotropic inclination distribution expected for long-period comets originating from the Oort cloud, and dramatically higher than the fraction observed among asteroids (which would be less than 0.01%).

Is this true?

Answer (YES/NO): NO